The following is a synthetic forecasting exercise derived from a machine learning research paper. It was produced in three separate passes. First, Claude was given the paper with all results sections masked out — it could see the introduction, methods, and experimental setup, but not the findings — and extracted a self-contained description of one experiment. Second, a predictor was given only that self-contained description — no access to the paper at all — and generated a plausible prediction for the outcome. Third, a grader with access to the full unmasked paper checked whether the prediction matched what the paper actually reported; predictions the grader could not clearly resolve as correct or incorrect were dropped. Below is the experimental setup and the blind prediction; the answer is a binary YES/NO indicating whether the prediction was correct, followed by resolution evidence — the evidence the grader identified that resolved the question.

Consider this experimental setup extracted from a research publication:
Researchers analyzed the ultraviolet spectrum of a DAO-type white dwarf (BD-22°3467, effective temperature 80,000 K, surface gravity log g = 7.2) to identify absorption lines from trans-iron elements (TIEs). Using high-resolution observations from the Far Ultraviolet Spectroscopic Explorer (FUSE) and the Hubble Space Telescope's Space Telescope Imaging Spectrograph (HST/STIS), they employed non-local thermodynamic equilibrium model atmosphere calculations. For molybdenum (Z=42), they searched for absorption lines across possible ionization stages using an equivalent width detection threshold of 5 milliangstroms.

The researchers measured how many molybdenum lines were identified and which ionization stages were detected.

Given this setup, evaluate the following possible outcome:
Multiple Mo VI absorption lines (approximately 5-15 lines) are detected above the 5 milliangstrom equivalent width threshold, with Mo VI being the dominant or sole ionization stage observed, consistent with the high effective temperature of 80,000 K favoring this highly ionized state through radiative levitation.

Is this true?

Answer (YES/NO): NO